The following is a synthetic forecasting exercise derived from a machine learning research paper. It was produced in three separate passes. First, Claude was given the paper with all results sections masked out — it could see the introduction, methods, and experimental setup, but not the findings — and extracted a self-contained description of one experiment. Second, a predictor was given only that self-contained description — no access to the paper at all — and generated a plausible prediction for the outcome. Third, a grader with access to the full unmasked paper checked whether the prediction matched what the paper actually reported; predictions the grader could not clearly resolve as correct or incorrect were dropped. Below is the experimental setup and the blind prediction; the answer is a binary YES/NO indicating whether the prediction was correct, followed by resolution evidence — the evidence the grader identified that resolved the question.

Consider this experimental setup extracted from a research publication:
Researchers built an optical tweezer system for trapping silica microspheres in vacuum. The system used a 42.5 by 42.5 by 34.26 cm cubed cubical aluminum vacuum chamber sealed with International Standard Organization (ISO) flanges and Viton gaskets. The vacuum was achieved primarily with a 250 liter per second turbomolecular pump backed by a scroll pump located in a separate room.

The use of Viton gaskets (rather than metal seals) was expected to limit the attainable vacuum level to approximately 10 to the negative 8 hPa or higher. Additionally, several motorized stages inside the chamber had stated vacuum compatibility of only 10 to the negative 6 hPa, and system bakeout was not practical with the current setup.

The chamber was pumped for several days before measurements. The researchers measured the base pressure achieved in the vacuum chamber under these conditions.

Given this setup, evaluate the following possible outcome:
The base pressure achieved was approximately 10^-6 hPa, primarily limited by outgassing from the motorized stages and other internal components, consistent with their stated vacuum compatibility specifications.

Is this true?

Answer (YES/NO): NO